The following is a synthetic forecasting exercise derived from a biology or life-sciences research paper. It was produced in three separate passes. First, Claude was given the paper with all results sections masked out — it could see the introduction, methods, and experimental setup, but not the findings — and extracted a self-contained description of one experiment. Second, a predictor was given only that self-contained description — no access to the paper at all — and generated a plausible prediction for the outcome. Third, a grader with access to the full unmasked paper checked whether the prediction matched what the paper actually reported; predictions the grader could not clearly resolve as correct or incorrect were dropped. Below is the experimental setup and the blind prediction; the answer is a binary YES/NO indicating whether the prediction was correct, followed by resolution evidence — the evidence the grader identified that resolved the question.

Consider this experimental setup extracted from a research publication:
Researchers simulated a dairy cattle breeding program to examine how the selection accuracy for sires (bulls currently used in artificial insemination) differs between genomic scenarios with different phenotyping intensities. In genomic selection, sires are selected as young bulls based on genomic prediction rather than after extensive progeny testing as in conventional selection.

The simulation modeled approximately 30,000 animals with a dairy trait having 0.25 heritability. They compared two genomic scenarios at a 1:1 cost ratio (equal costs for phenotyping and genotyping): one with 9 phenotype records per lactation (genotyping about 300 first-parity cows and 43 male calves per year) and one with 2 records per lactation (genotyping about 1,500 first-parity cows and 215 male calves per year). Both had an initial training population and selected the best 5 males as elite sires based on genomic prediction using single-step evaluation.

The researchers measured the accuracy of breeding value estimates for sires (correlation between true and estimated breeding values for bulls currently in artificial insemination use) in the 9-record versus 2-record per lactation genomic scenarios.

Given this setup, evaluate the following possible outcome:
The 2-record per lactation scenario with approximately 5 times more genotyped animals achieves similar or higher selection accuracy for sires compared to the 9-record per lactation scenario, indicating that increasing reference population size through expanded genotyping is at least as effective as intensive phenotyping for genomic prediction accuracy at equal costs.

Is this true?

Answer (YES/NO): NO